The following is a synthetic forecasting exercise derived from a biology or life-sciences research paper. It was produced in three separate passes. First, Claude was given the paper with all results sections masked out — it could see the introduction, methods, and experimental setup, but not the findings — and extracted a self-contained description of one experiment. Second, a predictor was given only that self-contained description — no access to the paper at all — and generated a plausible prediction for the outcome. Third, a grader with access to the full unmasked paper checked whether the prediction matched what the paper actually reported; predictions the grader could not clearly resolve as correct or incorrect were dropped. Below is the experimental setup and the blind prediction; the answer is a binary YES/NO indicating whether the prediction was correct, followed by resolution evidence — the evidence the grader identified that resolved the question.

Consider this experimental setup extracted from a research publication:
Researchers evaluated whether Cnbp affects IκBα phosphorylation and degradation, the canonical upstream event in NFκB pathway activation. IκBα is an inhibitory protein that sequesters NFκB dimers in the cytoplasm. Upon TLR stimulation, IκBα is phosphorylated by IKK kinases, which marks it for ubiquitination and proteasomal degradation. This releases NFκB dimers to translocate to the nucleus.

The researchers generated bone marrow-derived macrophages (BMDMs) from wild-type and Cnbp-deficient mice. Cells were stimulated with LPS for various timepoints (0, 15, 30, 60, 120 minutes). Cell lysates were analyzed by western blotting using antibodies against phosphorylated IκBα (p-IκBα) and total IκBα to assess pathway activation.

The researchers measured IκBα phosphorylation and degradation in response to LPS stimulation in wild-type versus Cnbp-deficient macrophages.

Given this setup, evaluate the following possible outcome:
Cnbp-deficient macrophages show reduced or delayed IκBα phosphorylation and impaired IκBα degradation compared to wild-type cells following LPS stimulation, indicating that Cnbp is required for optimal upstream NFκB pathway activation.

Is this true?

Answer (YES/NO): NO